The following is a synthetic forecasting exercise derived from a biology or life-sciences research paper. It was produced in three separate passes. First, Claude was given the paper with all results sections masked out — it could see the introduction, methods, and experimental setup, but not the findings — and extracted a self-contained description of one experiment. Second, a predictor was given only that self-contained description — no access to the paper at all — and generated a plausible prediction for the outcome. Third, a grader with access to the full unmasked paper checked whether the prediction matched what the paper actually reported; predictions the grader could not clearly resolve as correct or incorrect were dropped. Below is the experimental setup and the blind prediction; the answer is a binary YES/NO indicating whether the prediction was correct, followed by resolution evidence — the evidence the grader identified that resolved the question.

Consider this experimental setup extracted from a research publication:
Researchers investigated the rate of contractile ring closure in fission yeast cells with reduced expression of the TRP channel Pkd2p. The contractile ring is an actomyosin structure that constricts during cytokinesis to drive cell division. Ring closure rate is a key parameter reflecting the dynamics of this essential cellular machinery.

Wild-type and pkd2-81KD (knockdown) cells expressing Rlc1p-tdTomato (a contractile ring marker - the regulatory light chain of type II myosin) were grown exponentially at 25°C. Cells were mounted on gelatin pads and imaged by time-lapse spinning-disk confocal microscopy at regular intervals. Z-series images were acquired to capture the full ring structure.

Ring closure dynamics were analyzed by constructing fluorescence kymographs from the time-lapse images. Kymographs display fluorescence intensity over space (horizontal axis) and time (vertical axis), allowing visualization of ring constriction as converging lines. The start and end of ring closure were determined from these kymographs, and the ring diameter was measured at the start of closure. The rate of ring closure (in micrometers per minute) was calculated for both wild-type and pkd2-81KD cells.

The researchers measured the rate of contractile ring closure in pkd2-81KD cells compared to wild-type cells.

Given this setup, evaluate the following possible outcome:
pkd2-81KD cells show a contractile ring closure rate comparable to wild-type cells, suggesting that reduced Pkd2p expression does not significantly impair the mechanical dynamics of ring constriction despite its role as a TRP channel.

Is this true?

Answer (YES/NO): NO